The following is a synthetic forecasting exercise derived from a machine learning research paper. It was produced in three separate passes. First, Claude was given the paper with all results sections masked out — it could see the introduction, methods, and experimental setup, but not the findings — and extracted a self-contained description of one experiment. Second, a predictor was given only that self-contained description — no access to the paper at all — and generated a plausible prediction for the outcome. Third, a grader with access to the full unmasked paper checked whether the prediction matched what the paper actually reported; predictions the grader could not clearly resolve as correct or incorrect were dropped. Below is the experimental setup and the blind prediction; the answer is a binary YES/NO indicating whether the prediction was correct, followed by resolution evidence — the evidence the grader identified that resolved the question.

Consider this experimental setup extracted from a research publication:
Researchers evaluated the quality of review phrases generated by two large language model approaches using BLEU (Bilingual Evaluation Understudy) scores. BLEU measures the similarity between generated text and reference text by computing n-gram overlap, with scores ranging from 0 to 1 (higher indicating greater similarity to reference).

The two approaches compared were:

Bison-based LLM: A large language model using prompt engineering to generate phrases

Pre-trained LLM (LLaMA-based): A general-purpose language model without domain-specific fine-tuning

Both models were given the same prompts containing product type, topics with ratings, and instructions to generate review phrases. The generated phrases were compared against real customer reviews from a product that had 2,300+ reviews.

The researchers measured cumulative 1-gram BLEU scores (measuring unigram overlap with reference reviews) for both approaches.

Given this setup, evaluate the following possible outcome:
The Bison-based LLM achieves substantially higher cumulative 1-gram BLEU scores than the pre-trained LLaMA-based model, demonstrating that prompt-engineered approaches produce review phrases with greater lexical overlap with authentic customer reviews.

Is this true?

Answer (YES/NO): YES